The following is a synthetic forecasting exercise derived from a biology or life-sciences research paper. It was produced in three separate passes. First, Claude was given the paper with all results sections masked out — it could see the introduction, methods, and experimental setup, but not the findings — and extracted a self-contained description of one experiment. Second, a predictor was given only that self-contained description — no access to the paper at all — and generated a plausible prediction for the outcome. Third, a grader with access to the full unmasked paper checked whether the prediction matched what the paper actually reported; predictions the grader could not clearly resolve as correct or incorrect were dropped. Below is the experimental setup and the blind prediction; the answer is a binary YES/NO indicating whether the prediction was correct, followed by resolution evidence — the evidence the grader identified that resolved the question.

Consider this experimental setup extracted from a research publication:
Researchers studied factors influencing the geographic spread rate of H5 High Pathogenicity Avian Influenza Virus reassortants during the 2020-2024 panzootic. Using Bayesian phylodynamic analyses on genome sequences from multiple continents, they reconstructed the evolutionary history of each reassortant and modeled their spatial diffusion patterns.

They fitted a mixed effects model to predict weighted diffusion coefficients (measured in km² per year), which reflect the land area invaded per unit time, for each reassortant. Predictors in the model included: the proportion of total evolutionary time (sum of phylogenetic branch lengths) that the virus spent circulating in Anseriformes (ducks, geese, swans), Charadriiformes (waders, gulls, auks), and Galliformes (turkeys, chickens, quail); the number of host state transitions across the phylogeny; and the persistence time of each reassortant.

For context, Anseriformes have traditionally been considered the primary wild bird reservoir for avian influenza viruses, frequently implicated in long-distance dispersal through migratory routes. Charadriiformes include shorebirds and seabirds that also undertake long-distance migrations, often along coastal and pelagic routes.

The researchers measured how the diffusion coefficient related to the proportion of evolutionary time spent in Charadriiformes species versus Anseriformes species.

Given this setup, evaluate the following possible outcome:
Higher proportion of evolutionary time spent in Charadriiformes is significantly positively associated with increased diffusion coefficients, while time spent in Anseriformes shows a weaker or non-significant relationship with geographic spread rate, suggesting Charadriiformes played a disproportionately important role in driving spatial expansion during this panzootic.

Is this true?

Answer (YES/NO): NO